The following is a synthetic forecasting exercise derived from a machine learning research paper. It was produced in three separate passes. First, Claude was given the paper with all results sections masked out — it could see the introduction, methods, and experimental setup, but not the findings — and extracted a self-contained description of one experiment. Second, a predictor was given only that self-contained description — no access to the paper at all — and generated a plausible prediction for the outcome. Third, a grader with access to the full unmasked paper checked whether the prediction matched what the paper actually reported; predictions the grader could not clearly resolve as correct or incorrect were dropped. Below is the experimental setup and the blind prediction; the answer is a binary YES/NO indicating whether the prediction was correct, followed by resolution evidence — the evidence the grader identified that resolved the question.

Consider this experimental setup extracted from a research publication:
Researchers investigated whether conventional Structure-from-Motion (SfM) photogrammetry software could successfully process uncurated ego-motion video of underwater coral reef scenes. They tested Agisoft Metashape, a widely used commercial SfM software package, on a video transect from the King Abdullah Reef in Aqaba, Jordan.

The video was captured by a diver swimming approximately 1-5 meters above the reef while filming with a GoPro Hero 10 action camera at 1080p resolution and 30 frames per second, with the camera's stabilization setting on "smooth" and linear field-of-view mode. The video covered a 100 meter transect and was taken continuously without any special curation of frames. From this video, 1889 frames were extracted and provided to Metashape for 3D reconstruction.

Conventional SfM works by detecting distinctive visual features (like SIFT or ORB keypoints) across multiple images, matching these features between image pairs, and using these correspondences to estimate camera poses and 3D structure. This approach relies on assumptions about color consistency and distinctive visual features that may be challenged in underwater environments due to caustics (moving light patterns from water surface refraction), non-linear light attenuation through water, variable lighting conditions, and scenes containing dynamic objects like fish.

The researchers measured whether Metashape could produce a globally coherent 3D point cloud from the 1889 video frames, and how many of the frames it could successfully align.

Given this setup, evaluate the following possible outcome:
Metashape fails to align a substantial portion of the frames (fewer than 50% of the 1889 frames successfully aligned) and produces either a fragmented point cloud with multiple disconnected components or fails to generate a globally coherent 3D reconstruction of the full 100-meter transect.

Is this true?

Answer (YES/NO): YES